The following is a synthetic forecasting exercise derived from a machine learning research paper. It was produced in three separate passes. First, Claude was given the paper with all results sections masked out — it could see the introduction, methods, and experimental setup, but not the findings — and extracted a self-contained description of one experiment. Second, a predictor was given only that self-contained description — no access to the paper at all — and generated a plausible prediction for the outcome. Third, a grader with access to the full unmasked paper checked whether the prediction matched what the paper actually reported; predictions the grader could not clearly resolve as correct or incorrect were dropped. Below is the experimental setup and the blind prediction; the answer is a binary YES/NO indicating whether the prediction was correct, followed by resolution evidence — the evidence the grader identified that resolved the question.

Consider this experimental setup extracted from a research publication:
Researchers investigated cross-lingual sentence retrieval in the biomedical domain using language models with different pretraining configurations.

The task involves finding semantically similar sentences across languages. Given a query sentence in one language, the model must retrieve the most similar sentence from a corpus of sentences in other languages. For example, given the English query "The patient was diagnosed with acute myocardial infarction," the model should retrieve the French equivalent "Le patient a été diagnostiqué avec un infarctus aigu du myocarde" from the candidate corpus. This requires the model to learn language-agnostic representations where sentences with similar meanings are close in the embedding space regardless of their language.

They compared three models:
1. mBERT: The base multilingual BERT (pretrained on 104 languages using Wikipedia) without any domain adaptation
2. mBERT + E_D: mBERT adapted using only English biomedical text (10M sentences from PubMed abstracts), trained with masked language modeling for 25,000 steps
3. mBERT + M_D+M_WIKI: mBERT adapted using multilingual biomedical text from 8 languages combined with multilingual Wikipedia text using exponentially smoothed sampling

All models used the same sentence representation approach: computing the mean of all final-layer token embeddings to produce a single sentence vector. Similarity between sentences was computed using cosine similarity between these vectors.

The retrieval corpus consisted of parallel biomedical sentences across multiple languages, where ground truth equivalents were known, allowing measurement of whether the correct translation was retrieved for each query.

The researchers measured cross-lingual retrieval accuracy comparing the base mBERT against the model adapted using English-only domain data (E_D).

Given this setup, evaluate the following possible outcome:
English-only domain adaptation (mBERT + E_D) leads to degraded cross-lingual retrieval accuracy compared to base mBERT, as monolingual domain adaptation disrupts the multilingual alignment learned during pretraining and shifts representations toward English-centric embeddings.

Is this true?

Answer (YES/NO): NO